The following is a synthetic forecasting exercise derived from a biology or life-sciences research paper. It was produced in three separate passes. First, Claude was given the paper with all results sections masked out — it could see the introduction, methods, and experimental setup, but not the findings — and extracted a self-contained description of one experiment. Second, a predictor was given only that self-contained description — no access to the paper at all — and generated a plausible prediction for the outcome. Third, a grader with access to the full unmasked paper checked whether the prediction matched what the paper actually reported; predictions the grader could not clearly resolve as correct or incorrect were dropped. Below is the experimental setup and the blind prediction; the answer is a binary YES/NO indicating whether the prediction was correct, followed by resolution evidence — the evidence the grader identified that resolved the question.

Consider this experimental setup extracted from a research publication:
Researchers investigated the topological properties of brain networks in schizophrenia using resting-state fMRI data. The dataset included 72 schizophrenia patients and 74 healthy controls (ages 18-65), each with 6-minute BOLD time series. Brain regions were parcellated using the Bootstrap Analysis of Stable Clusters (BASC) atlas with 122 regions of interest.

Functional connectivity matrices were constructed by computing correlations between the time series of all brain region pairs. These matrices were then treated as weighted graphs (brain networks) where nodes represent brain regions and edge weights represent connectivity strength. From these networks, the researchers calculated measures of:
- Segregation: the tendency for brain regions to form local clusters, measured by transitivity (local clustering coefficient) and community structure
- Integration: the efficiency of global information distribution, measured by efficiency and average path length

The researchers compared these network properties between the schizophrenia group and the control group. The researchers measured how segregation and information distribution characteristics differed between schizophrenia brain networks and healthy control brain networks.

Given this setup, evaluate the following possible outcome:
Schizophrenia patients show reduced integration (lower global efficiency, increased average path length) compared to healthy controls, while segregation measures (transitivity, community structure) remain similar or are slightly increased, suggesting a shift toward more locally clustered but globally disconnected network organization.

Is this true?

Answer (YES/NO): NO